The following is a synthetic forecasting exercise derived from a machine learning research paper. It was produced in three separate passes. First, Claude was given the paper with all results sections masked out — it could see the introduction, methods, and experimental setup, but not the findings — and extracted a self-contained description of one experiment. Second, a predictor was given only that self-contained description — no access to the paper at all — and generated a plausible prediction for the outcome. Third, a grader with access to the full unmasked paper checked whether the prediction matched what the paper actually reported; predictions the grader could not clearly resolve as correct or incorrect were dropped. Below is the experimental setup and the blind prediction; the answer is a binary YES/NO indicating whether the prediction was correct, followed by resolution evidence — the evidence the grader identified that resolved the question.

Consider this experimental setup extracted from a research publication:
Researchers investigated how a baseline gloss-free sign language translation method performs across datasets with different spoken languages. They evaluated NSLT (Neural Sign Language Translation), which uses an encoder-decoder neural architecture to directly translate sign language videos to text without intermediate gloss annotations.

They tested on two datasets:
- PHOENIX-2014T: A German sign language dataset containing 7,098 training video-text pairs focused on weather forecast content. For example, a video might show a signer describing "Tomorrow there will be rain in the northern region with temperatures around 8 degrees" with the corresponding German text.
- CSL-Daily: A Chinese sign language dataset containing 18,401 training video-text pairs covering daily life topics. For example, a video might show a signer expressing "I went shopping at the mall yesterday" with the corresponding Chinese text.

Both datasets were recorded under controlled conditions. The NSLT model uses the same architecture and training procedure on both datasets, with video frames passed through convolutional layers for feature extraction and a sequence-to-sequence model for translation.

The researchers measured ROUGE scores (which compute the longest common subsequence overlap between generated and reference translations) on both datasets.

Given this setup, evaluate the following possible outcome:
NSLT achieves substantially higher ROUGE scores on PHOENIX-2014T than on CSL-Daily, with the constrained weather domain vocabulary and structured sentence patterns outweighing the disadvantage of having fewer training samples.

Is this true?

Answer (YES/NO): NO